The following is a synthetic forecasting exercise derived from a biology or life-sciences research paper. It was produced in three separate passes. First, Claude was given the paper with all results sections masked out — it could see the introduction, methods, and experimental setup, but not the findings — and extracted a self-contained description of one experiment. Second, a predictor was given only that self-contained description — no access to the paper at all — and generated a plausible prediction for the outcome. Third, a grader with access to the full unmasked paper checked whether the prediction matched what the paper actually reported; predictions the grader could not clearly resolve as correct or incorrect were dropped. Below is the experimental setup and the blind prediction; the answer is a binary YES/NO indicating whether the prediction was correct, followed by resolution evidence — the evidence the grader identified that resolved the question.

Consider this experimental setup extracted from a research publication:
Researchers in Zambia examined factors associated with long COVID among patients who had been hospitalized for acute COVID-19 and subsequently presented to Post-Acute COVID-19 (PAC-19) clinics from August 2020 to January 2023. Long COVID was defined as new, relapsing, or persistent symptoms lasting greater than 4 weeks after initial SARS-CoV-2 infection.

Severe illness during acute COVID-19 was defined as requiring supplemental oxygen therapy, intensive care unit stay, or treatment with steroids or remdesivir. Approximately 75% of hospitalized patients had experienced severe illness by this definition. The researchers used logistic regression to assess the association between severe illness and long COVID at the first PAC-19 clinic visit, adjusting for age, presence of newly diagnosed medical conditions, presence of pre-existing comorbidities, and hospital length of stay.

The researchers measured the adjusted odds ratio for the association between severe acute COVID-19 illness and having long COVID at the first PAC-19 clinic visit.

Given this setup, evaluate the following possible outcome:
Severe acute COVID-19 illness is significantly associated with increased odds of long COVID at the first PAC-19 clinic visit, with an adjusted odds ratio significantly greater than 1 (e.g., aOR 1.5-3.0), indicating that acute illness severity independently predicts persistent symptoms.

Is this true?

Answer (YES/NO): YES